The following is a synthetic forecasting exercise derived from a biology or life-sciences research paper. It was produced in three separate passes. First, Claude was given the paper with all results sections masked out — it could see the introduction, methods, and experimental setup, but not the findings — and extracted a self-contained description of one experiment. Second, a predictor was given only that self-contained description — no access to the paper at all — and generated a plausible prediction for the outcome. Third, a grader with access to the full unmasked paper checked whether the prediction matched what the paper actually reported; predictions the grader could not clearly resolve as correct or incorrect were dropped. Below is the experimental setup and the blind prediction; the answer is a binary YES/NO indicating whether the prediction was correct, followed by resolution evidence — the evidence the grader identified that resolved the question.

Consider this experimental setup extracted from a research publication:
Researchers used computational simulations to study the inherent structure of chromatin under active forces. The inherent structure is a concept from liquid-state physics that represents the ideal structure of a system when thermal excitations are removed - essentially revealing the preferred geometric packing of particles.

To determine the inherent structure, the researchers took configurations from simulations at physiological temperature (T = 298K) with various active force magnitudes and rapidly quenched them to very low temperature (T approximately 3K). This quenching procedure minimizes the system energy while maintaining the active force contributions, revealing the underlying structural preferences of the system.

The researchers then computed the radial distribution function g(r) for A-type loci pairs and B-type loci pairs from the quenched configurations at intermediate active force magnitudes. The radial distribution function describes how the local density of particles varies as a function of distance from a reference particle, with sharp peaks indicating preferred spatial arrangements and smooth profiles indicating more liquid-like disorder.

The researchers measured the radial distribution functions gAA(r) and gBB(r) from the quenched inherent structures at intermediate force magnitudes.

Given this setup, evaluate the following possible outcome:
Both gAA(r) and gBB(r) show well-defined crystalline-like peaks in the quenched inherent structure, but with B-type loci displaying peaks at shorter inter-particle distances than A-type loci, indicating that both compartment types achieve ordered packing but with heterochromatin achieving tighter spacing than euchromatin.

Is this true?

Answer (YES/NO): NO